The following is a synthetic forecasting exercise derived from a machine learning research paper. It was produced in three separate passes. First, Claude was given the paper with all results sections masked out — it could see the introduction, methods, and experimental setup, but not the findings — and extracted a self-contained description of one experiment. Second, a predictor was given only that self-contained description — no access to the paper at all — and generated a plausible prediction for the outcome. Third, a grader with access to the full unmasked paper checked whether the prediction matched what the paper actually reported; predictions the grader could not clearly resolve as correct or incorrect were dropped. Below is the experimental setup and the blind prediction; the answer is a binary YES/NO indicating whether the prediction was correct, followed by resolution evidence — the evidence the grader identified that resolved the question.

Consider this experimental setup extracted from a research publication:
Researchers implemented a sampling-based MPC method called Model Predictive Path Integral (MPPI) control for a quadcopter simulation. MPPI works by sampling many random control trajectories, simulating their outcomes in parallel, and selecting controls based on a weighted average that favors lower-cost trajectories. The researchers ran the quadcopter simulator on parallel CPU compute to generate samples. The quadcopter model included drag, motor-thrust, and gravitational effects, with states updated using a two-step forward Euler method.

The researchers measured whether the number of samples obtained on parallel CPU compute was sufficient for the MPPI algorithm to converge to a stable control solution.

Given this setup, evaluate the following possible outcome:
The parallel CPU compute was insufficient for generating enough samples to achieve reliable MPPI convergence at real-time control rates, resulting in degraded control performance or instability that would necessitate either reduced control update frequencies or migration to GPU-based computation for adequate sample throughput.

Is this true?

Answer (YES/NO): YES